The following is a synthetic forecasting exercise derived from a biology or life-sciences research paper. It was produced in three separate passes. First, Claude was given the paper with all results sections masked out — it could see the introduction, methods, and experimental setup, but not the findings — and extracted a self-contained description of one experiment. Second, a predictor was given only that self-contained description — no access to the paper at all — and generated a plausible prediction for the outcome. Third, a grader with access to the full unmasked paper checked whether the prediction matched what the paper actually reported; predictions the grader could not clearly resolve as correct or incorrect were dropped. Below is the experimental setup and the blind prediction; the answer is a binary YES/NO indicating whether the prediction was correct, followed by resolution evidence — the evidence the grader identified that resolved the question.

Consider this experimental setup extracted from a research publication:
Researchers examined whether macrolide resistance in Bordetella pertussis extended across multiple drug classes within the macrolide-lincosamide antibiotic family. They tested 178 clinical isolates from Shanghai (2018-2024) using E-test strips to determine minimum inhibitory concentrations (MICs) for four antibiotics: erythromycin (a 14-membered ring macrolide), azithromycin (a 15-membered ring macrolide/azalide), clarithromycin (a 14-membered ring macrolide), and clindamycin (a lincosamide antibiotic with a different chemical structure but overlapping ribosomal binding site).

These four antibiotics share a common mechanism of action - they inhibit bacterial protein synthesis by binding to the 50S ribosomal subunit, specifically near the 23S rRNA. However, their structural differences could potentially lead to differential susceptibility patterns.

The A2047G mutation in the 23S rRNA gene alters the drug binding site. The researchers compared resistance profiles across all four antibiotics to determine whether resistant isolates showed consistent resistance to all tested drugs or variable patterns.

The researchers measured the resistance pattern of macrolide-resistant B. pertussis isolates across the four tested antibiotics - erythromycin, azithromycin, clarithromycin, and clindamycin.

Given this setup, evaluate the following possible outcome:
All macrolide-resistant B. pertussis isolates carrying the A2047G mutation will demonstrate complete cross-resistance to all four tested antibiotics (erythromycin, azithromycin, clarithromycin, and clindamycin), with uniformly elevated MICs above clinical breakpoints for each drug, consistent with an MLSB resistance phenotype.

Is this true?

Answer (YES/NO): YES